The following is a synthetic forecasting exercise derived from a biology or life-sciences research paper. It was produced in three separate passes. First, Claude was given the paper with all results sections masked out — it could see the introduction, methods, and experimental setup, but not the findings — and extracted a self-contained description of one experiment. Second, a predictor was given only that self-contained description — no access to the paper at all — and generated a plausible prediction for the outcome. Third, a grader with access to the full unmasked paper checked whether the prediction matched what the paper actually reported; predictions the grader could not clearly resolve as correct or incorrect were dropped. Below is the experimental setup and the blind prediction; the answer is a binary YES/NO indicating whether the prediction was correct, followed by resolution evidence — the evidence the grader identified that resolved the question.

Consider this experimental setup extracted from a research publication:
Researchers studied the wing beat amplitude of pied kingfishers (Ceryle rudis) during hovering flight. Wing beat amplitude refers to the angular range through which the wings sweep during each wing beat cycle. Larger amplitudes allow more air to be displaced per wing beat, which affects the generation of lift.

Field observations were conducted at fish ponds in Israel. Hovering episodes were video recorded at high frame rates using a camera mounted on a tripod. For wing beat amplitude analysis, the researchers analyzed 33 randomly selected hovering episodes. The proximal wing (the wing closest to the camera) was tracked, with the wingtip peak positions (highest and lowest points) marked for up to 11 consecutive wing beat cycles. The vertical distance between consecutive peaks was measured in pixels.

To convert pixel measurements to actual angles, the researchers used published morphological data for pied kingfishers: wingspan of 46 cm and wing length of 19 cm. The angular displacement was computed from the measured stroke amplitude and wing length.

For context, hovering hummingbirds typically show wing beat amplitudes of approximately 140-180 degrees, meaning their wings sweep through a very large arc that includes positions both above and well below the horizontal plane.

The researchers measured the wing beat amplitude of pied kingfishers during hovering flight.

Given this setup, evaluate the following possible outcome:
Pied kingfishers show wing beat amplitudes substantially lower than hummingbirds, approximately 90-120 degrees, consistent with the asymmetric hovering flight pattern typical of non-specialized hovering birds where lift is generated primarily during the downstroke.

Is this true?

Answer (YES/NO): NO